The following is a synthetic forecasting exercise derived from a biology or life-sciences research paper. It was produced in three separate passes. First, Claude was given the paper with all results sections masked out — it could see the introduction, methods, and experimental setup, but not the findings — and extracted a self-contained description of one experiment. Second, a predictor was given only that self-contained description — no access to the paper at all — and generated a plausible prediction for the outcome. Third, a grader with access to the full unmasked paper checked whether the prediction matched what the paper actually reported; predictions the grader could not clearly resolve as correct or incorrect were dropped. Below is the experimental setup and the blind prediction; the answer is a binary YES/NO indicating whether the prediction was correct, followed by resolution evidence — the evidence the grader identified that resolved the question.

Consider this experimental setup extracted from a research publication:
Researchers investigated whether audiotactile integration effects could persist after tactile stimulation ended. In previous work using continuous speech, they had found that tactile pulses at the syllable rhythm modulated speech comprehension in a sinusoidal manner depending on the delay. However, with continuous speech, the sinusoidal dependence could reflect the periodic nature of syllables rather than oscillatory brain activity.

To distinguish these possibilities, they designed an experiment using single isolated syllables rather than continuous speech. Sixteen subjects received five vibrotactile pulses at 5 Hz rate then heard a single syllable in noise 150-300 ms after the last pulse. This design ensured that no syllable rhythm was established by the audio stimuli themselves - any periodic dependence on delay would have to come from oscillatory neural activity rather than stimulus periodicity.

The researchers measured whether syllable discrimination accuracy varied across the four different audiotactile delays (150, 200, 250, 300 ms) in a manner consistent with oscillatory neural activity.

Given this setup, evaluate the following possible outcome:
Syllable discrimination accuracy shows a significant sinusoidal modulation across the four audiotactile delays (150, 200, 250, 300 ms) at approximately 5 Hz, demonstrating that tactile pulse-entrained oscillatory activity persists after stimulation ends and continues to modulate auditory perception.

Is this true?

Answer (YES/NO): NO